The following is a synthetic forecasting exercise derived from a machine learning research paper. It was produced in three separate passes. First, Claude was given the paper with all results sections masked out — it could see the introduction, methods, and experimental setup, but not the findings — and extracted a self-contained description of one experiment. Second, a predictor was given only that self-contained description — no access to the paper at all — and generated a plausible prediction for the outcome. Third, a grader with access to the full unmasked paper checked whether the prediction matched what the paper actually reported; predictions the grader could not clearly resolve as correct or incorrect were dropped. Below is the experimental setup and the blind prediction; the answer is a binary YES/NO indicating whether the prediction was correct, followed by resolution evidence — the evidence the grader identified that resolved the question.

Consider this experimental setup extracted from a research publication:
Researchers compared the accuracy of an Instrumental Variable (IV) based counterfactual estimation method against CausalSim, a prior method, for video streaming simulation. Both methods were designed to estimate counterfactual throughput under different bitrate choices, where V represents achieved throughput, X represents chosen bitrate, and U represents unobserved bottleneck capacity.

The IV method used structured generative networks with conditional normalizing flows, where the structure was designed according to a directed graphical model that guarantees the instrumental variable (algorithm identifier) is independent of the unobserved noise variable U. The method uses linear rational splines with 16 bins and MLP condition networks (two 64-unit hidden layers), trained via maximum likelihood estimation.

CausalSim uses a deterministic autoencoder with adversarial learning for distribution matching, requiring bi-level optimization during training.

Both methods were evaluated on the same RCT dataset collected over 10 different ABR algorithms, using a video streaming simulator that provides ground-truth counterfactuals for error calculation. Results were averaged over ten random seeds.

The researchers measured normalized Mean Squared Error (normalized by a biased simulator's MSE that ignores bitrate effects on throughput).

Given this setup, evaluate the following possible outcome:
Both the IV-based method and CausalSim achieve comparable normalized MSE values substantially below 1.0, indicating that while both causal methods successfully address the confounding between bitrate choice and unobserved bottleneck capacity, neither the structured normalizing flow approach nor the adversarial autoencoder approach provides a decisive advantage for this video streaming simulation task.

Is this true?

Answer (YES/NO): YES